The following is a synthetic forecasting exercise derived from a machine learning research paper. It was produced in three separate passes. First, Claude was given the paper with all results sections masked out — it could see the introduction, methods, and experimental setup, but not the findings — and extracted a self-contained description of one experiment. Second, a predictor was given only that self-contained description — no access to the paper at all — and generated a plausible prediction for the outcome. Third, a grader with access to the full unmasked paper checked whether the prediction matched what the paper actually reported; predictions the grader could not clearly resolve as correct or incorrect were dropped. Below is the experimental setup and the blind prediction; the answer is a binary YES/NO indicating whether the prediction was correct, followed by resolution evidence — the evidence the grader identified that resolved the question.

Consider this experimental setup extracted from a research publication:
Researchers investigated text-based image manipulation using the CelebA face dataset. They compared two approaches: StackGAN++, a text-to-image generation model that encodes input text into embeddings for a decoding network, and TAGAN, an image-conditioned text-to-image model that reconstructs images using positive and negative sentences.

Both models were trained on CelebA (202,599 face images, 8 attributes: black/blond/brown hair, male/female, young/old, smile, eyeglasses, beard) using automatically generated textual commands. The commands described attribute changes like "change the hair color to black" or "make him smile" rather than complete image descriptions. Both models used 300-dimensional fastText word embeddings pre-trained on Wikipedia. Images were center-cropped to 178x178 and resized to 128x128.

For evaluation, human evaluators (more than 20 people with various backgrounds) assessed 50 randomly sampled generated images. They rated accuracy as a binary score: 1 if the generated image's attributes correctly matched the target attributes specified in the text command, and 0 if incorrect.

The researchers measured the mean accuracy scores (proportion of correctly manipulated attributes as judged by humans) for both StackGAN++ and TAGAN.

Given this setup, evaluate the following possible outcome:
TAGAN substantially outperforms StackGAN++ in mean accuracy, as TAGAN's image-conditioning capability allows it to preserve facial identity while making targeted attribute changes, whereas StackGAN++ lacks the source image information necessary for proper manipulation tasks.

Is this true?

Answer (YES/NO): NO